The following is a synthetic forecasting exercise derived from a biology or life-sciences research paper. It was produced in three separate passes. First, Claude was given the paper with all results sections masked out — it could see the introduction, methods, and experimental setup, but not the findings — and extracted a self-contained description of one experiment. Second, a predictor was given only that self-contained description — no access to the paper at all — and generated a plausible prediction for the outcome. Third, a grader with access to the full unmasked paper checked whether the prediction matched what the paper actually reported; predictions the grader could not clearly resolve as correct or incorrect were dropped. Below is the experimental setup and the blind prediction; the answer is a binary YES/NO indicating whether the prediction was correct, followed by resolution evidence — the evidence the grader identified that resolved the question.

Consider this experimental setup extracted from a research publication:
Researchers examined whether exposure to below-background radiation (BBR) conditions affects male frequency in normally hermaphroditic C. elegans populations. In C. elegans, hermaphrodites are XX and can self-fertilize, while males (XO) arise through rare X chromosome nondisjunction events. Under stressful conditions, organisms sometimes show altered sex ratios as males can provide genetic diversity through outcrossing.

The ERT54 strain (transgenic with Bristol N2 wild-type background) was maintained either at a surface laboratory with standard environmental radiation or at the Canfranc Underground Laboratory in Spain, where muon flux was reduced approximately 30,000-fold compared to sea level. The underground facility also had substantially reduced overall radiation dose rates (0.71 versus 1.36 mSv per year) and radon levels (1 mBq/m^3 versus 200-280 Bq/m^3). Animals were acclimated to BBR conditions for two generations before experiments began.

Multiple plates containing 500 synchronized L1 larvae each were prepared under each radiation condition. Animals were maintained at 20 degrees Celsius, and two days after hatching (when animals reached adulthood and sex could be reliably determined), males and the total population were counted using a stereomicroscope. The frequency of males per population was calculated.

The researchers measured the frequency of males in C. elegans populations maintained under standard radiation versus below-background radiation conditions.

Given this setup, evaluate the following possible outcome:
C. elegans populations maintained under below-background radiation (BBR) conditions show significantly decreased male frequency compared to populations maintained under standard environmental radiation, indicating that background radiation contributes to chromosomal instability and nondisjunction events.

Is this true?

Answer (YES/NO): NO